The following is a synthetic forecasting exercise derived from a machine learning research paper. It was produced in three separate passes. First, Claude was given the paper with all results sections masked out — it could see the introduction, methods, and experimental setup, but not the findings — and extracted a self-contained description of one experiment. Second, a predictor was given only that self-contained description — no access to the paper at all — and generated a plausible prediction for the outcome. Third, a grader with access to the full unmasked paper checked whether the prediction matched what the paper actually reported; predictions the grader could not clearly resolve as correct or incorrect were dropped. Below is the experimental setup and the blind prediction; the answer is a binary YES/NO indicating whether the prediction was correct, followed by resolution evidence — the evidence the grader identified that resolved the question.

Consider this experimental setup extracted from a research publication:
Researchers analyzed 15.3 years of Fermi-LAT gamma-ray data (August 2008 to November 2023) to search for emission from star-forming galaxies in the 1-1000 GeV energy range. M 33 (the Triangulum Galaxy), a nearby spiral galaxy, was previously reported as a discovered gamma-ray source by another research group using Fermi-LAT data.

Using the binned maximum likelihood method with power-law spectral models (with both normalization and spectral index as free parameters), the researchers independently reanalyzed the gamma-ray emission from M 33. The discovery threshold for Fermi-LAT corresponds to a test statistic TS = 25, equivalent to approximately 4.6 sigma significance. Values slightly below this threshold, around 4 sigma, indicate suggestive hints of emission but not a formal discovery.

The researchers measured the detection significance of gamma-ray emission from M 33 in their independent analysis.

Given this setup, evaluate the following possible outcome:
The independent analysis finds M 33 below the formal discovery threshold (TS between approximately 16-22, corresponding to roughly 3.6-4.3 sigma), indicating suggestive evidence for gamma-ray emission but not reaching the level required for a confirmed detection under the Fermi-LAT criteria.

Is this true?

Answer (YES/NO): YES